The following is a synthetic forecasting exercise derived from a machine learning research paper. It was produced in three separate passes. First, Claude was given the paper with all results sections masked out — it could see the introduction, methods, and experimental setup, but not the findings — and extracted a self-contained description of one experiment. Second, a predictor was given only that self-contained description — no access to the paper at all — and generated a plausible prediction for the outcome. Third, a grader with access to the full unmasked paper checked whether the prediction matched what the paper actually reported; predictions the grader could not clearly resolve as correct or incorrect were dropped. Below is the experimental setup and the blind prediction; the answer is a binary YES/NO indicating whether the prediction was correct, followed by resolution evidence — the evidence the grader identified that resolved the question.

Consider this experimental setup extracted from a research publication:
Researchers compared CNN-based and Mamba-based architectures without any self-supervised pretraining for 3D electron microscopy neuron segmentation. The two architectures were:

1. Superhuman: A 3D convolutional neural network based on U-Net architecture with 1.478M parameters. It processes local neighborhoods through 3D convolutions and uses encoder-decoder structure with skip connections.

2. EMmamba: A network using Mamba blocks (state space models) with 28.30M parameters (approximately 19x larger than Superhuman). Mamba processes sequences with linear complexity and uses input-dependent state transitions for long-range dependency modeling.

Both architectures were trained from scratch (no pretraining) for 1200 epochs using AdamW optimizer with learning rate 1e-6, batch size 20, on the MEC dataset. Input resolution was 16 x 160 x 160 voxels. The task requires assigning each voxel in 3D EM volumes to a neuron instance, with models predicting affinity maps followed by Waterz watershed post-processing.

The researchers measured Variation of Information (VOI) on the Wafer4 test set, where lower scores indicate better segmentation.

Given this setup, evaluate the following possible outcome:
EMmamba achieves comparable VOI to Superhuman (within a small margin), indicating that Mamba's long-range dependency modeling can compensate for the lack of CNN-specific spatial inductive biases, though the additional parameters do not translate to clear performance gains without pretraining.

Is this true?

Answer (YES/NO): NO